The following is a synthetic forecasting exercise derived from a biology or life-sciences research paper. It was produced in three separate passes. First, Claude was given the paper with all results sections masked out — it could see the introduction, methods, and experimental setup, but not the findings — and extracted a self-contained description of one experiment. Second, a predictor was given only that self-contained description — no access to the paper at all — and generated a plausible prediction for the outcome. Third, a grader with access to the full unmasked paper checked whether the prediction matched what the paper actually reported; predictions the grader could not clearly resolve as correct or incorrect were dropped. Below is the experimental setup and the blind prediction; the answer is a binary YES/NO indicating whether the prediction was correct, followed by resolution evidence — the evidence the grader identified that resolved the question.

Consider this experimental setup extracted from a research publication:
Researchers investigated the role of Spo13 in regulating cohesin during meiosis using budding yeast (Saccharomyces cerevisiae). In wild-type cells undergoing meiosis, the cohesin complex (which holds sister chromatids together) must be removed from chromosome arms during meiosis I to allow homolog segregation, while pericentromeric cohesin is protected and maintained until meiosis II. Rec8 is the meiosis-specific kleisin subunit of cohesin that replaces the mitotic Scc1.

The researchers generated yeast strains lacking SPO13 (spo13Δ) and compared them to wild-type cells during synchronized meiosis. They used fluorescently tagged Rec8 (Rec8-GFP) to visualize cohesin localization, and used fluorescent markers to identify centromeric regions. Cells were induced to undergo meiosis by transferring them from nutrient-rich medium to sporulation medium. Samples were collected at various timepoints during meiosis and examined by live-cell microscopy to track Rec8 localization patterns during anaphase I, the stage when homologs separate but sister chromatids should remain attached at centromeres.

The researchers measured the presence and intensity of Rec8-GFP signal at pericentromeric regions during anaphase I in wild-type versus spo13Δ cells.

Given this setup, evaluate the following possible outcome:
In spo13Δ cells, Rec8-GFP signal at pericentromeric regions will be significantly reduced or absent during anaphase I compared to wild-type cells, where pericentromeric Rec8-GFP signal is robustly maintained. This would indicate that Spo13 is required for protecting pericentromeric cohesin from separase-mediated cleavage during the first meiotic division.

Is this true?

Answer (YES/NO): YES